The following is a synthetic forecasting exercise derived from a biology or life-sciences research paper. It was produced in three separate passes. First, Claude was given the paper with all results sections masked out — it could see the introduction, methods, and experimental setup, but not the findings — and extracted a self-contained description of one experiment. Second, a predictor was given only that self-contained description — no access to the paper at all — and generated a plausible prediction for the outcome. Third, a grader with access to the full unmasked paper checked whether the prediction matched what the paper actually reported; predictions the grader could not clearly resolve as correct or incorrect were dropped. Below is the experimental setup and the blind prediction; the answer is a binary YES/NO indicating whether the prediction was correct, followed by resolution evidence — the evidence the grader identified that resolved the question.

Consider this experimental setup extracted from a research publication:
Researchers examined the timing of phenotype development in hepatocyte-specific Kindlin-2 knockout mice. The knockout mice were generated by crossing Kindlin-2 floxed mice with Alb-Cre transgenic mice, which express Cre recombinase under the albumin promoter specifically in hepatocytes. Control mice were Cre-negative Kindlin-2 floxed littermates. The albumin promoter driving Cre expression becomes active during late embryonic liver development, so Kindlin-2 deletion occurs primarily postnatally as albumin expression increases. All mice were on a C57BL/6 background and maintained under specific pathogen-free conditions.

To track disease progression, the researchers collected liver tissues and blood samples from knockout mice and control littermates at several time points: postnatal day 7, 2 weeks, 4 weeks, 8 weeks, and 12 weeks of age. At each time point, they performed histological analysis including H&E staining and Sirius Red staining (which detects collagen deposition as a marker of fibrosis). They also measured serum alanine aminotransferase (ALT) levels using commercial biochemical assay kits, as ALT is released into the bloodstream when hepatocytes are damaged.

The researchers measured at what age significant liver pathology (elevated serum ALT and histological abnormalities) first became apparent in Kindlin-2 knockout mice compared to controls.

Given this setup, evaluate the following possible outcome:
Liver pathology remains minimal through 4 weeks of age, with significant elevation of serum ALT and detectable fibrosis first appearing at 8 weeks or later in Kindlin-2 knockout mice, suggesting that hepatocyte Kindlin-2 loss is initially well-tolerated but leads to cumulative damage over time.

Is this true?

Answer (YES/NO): NO